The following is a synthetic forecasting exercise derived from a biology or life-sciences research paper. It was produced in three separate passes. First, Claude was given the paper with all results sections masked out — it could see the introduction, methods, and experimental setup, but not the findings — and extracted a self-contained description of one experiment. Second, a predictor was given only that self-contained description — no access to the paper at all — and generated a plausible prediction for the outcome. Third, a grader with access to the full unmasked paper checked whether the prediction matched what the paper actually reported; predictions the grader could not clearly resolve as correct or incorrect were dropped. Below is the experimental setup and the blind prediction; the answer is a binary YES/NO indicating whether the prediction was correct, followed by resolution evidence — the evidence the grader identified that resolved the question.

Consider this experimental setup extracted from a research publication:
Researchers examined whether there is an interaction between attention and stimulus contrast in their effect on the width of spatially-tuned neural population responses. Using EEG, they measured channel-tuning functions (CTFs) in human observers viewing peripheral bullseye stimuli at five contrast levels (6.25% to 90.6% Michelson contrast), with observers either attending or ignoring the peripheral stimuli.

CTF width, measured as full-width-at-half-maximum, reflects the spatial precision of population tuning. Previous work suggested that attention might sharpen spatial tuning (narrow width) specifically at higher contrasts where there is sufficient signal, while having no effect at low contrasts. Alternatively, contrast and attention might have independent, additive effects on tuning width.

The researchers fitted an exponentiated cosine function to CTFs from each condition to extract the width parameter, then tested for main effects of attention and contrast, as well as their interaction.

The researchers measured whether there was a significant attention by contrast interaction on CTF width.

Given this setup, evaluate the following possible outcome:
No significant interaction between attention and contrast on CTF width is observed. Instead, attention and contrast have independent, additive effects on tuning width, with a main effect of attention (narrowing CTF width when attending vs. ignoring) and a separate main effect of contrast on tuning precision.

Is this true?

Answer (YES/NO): NO